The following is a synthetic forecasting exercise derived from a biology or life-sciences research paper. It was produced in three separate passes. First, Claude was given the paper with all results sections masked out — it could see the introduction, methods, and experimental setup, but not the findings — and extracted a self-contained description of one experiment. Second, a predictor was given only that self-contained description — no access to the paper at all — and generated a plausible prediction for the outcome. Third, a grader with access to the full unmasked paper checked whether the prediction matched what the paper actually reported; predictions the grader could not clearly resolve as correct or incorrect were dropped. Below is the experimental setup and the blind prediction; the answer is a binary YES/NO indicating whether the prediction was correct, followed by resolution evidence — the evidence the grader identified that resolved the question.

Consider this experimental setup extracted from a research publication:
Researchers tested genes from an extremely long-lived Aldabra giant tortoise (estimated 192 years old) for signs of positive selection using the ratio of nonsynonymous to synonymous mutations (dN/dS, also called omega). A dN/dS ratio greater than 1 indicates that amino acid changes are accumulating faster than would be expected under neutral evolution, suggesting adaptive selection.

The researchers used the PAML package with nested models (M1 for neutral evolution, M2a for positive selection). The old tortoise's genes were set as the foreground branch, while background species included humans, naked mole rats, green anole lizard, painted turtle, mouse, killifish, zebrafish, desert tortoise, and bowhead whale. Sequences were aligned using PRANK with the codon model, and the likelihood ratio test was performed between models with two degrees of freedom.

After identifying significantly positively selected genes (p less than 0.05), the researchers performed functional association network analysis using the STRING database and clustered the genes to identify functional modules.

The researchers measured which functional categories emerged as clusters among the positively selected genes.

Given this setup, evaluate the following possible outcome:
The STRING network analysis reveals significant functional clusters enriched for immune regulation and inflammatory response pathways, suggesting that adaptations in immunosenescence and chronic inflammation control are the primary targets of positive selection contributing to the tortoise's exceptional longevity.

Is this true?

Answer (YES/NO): NO